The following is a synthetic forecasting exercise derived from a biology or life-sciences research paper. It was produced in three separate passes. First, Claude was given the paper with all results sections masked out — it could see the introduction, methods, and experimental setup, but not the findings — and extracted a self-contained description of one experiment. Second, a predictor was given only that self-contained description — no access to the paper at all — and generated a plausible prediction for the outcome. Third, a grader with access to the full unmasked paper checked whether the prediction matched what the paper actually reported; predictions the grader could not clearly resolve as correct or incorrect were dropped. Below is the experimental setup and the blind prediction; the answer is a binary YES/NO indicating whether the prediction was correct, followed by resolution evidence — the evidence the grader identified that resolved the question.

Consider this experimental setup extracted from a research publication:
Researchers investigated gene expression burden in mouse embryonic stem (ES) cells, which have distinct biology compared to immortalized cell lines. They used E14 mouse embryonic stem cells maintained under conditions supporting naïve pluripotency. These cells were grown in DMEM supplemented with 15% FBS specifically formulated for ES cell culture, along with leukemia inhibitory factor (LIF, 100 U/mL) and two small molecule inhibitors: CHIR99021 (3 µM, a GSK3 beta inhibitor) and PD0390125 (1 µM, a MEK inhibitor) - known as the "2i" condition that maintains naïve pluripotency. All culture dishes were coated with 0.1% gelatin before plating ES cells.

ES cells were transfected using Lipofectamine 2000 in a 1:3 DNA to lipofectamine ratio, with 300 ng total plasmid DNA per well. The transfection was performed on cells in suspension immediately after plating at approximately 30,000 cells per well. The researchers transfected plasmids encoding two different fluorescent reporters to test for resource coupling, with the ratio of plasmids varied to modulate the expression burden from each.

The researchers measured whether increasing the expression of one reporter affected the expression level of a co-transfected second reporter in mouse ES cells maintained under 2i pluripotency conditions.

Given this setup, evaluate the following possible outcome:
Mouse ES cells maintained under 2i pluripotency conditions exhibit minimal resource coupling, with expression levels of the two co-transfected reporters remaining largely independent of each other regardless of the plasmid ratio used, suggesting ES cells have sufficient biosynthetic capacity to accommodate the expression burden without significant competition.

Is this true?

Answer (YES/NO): NO